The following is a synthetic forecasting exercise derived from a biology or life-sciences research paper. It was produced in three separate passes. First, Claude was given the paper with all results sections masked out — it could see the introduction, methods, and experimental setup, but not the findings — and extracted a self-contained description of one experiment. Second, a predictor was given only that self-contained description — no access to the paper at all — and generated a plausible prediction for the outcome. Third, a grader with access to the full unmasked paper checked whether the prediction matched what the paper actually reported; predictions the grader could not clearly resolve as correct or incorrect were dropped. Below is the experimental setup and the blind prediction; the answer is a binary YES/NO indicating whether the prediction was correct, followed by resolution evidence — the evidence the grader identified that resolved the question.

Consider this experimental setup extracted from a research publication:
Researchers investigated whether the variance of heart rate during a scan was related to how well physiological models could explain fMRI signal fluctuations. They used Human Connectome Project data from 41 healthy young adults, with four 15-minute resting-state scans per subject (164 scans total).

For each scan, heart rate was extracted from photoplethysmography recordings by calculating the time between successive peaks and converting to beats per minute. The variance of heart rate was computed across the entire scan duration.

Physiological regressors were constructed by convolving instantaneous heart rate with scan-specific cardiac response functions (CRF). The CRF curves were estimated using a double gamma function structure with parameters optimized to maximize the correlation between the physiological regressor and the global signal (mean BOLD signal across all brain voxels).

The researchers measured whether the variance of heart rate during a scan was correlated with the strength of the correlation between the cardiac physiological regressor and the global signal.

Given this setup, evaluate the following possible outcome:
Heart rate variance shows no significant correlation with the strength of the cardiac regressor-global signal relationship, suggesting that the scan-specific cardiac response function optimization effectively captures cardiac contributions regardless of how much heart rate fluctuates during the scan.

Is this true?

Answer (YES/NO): YES